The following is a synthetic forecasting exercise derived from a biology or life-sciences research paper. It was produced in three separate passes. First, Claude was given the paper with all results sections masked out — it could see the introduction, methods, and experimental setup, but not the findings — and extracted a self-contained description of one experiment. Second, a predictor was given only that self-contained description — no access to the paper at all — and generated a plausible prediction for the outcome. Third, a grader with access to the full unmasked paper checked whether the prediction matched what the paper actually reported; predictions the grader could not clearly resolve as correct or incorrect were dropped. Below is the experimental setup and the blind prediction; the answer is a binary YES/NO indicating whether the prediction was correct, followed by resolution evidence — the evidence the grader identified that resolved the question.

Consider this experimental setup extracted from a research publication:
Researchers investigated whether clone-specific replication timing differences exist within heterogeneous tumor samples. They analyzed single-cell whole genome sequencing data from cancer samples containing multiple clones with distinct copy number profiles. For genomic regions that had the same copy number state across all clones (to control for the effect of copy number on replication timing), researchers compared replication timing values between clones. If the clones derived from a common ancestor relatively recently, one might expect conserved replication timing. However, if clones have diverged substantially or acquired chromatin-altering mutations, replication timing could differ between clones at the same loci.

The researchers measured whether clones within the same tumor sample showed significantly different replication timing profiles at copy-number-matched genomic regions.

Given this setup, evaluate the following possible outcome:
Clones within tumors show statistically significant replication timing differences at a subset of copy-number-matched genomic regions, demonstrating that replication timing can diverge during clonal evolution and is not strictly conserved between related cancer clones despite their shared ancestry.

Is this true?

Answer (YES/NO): NO